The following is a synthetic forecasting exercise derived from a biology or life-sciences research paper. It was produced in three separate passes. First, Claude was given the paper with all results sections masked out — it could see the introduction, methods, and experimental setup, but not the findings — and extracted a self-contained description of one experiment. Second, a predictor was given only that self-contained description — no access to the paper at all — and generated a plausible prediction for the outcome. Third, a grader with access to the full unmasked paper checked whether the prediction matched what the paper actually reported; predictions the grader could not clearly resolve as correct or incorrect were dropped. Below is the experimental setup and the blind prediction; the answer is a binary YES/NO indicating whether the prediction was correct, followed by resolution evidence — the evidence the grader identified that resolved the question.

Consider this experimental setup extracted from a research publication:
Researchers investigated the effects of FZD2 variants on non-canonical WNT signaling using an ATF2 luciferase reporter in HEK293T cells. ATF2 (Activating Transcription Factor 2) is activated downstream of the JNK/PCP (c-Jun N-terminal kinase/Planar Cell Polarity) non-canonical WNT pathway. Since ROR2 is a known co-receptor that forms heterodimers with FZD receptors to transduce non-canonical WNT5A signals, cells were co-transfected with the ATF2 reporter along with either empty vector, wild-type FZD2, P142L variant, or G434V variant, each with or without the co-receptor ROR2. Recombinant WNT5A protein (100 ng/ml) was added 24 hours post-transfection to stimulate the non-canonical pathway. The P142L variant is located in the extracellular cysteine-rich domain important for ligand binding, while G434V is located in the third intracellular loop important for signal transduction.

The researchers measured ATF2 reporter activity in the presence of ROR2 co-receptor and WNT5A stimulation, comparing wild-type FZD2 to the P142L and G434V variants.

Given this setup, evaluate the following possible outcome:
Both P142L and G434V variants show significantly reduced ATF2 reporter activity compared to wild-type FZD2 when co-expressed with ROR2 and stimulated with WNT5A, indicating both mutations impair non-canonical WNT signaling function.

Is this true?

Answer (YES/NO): NO